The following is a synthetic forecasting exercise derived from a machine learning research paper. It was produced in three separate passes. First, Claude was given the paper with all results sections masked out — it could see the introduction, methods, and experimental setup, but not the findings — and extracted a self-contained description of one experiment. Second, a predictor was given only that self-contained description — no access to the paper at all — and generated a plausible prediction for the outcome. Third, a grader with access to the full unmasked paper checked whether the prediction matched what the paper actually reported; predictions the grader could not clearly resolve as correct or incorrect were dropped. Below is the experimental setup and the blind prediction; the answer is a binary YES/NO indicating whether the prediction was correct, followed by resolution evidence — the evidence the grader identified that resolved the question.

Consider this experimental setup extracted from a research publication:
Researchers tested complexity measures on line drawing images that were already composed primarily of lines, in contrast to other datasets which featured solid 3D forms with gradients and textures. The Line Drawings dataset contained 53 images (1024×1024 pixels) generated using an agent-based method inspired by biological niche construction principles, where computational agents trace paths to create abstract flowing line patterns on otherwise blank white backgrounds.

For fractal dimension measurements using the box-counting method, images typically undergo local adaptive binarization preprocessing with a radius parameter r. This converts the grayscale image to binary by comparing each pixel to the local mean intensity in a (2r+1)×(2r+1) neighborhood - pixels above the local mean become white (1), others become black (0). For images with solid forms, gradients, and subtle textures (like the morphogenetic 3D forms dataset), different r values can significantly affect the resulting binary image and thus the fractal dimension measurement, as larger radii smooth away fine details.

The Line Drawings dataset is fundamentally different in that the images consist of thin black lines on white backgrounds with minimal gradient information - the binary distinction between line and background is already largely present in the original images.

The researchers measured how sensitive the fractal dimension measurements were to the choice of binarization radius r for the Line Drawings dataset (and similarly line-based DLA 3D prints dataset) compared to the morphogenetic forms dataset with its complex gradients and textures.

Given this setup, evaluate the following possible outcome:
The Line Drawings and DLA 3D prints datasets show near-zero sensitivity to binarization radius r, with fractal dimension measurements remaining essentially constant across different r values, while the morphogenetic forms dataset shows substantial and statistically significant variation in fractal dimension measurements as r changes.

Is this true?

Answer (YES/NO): NO